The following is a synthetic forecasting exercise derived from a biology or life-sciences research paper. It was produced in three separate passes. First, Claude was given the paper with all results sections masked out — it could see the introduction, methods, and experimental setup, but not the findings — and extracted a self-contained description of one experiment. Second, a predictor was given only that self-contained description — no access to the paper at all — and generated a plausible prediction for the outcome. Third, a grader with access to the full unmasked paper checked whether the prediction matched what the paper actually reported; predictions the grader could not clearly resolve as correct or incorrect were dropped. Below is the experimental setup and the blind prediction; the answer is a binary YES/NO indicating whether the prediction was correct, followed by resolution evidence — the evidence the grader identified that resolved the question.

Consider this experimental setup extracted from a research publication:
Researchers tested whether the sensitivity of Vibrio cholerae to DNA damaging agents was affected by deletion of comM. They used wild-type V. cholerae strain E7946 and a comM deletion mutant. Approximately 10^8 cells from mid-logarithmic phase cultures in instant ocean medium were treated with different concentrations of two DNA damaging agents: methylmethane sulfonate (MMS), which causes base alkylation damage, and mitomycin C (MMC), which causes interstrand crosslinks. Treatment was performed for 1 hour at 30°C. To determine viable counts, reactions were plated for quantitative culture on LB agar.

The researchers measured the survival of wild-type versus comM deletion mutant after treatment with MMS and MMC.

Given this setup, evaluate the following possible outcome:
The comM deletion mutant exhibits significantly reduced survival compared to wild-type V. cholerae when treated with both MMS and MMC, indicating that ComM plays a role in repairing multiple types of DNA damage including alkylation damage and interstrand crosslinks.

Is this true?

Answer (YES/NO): NO